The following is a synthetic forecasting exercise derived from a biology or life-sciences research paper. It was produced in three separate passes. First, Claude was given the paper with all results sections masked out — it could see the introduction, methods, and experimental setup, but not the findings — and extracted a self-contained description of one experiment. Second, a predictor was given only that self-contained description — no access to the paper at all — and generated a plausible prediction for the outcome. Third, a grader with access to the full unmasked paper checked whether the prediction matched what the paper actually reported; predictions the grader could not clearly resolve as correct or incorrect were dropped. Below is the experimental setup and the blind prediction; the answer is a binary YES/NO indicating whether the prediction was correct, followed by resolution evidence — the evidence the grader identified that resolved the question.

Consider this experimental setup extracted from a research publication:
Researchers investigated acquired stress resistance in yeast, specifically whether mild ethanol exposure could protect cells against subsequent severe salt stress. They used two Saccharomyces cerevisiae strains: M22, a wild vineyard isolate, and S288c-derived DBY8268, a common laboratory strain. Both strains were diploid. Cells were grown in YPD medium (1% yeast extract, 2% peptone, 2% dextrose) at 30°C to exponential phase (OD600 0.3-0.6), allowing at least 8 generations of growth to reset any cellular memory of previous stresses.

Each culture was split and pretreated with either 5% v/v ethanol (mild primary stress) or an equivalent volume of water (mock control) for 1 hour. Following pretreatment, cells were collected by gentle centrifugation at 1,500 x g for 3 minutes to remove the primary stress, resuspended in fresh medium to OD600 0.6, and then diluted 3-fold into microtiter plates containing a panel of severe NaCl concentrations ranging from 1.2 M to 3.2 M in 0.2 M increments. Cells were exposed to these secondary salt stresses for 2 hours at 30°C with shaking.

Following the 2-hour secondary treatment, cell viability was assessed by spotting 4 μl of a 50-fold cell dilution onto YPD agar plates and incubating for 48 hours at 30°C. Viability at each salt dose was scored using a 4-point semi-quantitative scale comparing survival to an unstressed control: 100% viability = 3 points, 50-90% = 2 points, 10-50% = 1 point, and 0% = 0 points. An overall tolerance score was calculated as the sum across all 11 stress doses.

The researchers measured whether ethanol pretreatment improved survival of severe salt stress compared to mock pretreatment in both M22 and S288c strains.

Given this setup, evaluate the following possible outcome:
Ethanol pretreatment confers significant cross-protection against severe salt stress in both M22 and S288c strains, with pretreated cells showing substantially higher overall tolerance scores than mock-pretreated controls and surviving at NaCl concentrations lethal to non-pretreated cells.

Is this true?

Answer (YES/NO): NO